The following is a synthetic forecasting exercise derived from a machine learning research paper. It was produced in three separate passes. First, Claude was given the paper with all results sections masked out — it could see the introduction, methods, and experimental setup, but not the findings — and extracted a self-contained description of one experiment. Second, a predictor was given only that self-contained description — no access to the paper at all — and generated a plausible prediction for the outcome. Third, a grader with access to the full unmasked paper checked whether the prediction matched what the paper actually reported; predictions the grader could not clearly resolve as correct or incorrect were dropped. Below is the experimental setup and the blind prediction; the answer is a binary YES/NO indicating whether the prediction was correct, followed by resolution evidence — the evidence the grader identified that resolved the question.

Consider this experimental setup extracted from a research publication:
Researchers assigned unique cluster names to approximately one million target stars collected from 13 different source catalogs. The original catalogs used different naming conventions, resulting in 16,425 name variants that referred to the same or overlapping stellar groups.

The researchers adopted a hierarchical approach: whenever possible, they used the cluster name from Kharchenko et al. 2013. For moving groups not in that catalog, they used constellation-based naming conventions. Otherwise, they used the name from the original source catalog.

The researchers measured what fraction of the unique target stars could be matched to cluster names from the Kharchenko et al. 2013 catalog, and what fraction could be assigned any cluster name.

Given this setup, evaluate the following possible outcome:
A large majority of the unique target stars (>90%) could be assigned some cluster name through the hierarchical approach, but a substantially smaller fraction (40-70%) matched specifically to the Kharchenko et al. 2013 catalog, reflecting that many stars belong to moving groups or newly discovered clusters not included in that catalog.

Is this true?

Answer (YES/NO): NO